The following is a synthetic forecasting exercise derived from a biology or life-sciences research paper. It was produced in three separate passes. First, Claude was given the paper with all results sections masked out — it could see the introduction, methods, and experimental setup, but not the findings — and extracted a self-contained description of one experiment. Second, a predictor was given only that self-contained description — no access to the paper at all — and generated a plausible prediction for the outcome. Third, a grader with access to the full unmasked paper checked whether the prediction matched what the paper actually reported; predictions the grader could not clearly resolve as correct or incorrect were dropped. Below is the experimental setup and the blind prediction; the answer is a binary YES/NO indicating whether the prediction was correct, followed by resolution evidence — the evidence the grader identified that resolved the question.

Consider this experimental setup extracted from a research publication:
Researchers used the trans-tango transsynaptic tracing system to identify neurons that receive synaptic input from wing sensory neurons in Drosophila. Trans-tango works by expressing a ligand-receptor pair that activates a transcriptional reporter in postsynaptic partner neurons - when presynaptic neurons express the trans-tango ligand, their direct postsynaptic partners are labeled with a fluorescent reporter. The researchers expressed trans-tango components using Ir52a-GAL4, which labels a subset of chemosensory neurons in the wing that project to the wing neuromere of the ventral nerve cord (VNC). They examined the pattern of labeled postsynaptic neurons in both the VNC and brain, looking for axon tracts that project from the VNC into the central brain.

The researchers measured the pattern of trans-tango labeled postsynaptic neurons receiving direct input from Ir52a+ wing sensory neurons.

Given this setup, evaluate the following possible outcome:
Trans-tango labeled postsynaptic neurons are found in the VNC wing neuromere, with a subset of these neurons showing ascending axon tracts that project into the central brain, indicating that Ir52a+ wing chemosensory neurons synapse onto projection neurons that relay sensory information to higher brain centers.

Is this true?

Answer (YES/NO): YES